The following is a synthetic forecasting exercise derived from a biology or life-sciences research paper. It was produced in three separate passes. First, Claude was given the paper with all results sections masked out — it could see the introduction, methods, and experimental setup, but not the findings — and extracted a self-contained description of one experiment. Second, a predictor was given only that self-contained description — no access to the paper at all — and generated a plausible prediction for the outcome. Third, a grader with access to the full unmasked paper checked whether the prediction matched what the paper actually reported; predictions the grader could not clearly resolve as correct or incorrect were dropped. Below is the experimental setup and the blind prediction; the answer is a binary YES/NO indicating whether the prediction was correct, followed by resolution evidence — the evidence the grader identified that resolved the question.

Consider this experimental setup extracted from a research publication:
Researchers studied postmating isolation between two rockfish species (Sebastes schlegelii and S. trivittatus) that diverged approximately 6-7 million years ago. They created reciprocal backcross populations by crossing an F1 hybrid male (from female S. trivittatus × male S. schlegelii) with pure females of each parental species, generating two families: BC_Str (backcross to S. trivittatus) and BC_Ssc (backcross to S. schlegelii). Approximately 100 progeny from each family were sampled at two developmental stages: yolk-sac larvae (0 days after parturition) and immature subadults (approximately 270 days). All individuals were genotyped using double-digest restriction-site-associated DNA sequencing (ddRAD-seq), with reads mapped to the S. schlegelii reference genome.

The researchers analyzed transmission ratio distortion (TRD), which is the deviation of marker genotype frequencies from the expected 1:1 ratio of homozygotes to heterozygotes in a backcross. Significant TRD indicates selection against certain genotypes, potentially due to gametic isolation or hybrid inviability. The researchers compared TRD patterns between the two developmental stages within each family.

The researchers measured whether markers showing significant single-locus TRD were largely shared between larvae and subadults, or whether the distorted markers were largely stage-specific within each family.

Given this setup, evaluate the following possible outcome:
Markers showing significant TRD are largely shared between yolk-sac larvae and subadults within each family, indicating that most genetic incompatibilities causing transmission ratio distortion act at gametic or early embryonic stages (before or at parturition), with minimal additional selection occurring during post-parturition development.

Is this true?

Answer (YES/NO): NO